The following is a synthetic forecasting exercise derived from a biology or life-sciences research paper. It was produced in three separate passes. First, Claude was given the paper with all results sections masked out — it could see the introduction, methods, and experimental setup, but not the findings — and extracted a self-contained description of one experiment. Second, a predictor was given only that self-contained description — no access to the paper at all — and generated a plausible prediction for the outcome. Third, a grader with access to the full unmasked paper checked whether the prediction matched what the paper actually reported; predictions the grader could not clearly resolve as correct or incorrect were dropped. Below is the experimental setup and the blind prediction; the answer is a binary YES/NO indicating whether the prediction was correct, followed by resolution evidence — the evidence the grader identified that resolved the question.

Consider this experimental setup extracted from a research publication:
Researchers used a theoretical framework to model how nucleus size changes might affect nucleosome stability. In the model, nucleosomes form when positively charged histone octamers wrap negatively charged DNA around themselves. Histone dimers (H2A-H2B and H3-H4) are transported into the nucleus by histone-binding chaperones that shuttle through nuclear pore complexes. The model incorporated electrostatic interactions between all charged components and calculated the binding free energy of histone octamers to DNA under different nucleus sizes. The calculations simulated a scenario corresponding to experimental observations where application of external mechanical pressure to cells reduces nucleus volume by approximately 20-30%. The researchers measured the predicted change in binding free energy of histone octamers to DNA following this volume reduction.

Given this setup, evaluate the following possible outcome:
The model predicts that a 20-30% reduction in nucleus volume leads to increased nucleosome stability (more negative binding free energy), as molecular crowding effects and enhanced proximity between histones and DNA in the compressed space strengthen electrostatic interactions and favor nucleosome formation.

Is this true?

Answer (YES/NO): YES